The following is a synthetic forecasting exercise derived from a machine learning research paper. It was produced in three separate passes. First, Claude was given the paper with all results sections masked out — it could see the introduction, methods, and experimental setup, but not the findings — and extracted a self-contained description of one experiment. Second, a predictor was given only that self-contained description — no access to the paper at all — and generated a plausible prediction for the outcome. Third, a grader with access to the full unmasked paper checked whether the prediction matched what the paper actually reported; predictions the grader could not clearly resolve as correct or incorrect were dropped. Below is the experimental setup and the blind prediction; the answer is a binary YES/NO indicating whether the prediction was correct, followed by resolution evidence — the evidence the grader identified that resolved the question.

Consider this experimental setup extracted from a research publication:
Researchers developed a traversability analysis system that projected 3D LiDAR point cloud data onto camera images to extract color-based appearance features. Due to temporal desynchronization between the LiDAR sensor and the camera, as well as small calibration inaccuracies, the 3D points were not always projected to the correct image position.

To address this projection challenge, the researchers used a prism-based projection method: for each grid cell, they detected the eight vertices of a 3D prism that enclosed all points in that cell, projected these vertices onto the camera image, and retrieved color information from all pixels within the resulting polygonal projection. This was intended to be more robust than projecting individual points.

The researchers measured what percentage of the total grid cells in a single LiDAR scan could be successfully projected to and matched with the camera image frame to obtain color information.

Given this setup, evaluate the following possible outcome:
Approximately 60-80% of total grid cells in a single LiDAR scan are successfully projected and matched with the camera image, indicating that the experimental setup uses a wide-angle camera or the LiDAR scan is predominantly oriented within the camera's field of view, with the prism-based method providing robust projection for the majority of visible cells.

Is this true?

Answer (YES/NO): NO